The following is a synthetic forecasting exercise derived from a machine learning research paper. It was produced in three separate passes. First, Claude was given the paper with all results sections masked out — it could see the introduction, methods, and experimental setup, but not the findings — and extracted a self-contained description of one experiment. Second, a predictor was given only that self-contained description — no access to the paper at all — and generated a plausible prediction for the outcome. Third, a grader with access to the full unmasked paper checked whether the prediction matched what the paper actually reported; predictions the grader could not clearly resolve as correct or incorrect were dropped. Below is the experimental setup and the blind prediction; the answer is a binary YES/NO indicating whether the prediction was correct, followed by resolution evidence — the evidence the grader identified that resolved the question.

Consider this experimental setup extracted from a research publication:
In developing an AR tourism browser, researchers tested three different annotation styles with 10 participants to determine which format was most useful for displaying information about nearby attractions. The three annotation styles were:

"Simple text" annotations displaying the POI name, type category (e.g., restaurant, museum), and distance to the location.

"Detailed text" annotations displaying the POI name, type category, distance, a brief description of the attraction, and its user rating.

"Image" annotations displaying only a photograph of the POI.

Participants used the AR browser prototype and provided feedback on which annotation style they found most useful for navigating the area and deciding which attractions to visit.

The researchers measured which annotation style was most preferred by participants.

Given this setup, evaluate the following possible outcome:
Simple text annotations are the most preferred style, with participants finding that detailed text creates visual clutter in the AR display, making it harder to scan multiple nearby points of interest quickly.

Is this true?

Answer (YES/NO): NO